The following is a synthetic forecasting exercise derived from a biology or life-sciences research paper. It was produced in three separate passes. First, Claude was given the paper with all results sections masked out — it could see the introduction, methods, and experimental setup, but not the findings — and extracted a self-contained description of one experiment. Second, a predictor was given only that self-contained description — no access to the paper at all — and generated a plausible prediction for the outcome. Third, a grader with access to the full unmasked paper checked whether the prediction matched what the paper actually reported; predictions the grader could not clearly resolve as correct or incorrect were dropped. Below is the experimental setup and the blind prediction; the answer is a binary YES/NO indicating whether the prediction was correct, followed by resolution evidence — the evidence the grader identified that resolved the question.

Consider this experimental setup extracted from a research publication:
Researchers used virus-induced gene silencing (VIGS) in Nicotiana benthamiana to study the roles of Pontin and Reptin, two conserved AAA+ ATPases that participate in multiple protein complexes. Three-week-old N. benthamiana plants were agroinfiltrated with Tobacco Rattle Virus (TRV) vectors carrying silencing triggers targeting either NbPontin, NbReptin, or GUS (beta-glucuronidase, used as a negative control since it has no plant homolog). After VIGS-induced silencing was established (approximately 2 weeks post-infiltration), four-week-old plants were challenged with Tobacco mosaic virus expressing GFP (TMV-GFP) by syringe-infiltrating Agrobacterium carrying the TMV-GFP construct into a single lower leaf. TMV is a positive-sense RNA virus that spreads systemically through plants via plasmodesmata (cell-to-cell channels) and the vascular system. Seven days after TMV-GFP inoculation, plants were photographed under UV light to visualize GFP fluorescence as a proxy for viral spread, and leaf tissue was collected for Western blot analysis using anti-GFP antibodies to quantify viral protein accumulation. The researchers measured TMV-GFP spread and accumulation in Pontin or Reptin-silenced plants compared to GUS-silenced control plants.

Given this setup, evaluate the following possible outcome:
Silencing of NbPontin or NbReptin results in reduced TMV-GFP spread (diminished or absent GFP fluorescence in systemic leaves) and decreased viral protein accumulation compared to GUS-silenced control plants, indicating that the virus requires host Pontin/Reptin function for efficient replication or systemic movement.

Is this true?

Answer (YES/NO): YES